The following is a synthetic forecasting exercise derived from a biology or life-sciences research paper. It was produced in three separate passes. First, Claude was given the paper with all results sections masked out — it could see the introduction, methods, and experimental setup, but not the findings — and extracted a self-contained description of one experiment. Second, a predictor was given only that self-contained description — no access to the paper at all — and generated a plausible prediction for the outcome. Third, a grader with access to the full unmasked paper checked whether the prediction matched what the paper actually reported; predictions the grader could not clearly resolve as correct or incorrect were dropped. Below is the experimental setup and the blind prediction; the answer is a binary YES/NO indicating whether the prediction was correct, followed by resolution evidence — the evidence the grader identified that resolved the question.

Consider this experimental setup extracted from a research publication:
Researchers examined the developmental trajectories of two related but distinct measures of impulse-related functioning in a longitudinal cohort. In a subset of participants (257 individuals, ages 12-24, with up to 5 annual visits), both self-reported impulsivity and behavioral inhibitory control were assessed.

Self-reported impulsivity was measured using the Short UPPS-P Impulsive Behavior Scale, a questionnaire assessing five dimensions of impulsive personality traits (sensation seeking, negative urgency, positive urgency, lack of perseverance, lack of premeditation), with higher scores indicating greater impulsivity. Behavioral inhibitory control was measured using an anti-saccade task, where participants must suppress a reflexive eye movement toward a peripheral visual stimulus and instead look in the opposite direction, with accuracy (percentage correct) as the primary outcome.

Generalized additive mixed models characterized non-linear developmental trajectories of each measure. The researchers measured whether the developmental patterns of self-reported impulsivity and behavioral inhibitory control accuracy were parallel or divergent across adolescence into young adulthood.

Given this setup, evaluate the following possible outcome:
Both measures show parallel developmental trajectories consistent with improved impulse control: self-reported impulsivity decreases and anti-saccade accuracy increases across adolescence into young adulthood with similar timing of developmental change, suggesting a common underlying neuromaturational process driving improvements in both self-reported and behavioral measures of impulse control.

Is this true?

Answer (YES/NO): YES